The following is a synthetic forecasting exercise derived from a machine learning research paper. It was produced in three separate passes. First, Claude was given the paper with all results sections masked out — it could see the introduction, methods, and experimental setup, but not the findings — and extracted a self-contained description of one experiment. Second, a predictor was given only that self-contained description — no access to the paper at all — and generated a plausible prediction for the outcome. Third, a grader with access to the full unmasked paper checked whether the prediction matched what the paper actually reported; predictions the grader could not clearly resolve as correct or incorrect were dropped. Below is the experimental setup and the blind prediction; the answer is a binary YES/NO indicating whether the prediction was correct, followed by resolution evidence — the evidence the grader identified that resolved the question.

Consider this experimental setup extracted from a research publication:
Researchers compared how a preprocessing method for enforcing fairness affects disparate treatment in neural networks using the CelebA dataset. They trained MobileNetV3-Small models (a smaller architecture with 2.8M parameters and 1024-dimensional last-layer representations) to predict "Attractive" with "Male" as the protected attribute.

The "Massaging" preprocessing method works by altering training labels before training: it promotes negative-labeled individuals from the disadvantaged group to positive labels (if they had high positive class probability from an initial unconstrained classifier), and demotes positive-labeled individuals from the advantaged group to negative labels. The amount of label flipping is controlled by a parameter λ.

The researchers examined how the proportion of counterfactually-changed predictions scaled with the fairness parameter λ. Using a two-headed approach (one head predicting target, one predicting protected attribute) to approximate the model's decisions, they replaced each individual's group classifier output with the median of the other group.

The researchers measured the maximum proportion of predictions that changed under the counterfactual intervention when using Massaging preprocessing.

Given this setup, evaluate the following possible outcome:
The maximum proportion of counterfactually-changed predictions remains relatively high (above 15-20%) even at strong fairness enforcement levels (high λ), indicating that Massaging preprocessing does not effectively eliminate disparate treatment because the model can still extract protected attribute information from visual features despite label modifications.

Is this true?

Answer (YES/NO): YES